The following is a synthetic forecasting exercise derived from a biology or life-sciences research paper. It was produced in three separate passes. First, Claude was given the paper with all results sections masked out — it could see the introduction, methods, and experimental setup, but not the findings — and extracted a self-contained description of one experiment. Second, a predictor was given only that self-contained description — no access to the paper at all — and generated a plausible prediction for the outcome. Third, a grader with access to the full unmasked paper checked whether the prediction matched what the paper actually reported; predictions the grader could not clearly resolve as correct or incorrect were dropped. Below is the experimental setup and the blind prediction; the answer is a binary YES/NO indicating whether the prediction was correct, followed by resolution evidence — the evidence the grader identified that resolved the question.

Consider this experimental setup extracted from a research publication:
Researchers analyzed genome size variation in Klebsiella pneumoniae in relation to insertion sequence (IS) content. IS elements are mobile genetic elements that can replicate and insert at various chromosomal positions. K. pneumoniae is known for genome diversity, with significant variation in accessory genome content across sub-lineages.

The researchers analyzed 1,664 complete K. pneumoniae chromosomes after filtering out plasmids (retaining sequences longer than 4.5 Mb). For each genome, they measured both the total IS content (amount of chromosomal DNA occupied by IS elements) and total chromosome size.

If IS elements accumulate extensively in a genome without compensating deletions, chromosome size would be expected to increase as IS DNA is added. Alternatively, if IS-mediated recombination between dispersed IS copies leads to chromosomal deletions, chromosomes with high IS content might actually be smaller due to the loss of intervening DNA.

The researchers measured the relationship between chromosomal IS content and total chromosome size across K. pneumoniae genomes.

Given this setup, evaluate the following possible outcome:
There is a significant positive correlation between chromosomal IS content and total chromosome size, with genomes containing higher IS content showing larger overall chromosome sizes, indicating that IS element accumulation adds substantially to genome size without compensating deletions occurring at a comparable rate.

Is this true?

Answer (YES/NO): NO